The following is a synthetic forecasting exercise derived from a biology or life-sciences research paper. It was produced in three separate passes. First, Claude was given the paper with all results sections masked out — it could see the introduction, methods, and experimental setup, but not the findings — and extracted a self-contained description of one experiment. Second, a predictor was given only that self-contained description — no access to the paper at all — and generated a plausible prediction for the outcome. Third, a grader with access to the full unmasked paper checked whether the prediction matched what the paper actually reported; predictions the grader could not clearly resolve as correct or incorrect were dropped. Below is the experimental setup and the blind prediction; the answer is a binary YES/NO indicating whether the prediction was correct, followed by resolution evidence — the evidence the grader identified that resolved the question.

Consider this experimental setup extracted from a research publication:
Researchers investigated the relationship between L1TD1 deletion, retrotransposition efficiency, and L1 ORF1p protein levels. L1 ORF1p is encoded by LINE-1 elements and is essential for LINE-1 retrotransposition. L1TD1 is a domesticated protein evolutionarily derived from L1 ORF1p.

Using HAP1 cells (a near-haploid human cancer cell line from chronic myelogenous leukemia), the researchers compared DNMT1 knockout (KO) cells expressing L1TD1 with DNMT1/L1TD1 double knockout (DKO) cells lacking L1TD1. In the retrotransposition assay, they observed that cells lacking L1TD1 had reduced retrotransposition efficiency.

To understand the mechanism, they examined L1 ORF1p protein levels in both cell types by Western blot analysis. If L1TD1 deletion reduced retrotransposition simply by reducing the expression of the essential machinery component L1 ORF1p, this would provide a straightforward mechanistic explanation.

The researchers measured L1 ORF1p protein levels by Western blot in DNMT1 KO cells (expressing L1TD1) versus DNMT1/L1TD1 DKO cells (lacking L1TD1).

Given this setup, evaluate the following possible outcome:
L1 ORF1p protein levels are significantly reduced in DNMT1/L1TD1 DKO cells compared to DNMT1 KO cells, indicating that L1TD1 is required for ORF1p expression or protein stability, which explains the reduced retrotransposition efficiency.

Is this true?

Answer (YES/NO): NO